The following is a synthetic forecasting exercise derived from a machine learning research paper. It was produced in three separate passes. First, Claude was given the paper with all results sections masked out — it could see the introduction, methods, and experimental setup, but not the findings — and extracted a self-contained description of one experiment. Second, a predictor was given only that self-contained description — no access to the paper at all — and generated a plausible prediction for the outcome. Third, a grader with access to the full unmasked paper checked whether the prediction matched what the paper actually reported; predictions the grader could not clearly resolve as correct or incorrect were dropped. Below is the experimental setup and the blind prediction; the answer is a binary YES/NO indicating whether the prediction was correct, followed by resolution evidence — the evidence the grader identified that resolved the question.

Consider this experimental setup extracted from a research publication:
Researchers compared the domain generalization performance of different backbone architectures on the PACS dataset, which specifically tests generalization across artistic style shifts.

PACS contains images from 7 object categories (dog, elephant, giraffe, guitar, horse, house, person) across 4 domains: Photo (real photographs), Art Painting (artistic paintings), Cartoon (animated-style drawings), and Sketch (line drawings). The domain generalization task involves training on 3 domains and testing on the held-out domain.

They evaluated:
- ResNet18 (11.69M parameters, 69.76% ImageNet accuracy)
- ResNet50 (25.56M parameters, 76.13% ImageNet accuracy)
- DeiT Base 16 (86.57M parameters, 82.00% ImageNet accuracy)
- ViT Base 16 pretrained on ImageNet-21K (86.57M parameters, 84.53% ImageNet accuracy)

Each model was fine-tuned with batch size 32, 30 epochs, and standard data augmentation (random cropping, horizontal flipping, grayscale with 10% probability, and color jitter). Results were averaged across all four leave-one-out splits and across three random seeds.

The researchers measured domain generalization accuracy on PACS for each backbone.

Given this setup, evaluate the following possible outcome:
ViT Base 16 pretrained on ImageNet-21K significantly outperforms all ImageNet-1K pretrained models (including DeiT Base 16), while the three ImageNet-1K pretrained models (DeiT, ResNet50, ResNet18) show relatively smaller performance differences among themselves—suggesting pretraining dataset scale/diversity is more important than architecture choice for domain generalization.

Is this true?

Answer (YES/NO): NO